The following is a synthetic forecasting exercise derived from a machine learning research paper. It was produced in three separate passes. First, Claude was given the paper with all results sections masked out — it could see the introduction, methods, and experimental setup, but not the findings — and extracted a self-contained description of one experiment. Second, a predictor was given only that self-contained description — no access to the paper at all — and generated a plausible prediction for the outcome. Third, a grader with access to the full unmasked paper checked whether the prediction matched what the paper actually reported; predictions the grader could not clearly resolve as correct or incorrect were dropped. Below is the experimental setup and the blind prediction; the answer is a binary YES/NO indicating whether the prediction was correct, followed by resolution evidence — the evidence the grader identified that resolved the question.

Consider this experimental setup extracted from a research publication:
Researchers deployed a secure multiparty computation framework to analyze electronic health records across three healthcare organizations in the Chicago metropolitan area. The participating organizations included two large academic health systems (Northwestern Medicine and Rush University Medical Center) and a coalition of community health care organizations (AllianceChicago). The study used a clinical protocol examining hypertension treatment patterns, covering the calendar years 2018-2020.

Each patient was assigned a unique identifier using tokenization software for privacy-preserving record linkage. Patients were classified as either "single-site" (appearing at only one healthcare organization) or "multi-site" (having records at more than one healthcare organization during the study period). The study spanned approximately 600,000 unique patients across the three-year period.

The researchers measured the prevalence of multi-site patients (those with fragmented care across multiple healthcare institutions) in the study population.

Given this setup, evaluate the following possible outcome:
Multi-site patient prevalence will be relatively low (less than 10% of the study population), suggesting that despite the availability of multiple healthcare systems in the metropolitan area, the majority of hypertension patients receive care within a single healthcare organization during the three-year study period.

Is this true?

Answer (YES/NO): YES